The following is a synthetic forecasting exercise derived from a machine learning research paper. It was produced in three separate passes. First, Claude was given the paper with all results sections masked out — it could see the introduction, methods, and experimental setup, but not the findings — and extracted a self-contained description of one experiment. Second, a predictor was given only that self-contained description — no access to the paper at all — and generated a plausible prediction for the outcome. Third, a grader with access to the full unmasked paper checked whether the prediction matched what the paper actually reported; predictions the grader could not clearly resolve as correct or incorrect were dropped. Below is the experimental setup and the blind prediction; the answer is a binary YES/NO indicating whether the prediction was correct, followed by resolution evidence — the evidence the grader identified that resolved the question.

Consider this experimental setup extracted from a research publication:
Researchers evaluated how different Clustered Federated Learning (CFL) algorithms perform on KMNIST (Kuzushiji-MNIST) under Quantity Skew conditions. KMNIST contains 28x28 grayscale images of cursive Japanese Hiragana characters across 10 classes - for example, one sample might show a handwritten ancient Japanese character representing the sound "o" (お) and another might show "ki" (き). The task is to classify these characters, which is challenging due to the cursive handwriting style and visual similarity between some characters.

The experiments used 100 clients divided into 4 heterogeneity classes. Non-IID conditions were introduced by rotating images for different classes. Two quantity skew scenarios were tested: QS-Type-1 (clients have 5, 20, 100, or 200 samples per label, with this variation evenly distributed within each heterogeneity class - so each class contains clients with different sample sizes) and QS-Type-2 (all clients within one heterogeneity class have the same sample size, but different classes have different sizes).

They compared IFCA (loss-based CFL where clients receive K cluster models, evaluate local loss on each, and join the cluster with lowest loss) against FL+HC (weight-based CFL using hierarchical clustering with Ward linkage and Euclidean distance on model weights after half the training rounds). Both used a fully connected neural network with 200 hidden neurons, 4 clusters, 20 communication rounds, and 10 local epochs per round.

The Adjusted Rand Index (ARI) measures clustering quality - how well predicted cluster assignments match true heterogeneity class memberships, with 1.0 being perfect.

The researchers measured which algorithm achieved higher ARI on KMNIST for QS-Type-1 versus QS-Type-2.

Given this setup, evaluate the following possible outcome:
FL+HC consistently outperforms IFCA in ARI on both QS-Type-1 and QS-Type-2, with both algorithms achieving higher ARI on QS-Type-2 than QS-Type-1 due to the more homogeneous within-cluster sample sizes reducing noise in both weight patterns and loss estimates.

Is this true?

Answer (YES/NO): NO